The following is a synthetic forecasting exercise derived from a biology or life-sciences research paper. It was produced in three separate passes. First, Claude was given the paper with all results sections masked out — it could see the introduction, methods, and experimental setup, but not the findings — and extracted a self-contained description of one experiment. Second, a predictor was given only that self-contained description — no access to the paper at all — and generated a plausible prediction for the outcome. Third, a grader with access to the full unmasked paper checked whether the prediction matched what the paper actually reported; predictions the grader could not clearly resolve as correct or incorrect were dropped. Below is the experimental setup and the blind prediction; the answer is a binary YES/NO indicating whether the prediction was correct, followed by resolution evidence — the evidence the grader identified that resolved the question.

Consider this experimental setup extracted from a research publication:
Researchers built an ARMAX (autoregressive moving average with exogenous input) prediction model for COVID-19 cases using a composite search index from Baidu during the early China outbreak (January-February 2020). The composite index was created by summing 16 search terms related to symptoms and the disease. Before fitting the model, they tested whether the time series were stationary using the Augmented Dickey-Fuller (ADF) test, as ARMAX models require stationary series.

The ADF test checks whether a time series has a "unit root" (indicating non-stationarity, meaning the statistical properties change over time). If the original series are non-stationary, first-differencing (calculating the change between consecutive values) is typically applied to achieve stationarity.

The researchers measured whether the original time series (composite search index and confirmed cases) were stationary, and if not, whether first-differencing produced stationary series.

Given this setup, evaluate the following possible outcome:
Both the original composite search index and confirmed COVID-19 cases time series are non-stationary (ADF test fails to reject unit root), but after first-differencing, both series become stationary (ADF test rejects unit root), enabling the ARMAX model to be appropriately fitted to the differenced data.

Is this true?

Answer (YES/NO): YES